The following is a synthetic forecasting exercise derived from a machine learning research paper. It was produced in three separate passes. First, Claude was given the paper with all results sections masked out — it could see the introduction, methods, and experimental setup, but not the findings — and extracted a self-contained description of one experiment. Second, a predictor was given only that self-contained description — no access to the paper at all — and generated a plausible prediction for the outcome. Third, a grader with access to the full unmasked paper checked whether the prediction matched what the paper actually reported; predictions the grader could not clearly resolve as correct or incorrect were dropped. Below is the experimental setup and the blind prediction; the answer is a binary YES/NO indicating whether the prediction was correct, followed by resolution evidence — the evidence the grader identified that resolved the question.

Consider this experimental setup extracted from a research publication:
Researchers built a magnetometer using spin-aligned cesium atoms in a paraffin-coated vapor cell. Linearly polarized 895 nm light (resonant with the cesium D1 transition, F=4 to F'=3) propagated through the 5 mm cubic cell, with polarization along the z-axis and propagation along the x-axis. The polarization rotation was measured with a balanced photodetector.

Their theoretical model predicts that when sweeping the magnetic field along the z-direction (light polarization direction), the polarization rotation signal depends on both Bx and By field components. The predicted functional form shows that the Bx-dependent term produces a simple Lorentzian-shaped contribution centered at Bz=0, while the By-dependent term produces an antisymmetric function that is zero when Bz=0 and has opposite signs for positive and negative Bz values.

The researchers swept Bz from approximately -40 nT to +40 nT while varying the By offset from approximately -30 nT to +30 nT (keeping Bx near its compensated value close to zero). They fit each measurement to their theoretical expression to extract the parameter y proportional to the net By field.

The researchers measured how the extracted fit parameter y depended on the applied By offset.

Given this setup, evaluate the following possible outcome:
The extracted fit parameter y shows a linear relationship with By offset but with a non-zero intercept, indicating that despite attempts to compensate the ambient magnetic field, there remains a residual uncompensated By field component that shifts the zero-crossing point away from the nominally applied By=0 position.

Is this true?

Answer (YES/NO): YES